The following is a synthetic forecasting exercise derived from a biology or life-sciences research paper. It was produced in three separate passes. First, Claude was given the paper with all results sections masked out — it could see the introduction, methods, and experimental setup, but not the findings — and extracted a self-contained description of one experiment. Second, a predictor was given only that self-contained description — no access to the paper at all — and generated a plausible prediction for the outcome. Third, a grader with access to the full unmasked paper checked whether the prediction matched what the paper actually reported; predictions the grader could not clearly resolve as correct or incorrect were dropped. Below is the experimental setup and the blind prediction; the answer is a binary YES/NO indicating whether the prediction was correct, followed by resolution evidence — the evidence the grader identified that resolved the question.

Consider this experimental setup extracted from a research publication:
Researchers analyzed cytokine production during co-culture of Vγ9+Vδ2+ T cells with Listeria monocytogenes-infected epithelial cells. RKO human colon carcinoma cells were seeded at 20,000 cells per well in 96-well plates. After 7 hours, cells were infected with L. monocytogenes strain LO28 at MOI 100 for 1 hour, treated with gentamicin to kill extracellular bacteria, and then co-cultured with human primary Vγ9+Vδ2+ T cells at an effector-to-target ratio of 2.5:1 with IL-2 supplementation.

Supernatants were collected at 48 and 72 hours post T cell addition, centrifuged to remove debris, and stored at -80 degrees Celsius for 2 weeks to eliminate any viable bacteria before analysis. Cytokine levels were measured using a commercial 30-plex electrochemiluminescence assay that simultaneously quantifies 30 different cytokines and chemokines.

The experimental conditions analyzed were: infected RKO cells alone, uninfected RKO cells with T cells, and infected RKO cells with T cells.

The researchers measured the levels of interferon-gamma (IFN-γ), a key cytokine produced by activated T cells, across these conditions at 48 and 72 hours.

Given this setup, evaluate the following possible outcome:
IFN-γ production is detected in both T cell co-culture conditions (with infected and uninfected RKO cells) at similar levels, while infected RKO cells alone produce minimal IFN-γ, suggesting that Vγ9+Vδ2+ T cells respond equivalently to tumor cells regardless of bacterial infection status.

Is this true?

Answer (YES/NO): NO